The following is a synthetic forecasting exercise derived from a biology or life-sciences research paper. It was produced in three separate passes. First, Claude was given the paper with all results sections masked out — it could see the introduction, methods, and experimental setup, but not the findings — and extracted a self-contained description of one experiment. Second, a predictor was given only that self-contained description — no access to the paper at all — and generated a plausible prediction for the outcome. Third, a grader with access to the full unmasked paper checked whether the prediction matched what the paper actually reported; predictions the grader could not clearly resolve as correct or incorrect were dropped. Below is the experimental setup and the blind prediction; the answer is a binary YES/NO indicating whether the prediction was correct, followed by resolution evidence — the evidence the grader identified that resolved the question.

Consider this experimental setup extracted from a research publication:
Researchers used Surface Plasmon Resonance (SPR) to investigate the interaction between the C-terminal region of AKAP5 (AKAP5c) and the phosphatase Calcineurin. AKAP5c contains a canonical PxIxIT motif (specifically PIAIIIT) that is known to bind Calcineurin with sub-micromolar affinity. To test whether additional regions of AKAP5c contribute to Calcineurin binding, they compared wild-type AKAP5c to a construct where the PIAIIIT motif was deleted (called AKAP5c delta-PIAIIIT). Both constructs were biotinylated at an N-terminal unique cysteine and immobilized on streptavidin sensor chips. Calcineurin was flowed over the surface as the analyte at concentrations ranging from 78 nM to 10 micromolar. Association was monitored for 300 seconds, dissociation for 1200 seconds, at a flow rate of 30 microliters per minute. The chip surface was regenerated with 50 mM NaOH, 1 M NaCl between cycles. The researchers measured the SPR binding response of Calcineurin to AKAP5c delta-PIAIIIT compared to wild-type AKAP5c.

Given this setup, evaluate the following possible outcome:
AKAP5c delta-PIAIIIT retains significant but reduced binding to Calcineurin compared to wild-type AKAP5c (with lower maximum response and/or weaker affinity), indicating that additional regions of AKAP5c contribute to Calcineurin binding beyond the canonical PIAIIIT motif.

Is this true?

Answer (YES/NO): YES